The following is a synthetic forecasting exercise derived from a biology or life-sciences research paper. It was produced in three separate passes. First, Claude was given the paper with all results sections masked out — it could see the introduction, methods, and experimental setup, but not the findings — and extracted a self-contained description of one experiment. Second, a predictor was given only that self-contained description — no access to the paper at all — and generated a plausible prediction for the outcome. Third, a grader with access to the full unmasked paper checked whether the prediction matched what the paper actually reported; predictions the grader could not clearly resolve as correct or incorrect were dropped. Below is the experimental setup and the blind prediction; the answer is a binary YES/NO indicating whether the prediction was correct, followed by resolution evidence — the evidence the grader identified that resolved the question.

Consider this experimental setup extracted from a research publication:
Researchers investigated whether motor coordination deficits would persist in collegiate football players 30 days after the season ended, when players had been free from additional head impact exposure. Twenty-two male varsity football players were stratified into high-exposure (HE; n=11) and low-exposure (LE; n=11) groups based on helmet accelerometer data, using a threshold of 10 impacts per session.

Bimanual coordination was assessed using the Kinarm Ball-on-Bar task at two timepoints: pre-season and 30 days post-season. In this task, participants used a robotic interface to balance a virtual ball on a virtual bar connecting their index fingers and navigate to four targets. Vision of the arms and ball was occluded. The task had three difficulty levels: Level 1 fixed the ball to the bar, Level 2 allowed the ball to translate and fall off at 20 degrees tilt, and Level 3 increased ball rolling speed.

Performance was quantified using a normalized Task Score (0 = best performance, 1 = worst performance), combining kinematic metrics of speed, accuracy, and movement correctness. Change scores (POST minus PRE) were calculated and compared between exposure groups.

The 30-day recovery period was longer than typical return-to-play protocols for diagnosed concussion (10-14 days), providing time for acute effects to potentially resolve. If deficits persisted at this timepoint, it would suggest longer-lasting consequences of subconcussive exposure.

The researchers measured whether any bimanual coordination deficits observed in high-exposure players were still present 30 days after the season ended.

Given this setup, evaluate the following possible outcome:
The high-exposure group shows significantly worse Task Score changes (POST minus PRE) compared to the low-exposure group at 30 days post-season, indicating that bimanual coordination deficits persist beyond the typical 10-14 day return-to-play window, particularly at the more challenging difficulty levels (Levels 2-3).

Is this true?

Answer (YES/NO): NO